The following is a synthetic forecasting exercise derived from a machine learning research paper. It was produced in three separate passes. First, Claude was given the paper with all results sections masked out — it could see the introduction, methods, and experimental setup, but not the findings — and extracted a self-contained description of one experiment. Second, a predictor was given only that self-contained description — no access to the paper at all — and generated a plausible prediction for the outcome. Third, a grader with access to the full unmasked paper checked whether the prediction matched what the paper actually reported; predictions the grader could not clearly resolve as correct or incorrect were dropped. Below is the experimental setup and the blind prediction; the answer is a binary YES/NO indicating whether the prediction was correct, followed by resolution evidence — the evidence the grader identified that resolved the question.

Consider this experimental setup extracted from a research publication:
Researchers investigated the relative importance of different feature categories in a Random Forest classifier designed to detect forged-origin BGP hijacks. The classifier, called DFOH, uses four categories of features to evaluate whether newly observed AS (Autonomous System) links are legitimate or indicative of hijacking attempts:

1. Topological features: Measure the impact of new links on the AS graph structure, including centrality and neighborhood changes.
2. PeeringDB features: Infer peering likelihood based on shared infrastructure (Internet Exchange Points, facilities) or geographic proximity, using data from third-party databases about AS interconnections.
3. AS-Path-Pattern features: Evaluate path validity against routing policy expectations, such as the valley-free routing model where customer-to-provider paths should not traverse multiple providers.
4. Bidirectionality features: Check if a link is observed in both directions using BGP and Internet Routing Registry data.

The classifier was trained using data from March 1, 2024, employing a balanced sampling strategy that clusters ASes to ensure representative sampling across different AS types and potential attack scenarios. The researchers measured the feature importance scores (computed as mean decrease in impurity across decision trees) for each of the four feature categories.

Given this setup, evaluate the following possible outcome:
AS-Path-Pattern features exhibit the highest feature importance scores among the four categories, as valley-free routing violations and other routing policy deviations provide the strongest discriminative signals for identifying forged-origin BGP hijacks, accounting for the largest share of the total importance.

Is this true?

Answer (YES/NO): YES